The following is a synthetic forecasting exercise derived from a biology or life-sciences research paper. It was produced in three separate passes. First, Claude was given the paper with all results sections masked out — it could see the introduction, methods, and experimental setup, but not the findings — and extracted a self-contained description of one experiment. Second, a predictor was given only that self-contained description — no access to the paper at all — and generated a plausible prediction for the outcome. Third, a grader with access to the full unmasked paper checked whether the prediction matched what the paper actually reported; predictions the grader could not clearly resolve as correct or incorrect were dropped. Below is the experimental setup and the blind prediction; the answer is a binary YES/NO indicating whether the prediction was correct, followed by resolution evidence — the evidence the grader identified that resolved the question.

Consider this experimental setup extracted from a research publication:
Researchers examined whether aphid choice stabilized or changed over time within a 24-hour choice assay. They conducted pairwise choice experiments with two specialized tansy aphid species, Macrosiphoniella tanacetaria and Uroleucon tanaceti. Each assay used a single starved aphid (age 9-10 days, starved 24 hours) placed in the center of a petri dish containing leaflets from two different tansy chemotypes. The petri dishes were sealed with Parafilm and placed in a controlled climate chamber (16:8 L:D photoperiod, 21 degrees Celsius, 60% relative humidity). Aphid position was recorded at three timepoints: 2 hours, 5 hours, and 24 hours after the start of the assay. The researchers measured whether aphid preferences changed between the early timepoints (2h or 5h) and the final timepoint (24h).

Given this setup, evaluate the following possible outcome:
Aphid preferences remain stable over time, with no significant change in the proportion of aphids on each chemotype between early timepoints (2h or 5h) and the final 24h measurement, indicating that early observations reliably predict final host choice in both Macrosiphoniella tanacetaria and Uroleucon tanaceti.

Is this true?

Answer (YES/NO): NO